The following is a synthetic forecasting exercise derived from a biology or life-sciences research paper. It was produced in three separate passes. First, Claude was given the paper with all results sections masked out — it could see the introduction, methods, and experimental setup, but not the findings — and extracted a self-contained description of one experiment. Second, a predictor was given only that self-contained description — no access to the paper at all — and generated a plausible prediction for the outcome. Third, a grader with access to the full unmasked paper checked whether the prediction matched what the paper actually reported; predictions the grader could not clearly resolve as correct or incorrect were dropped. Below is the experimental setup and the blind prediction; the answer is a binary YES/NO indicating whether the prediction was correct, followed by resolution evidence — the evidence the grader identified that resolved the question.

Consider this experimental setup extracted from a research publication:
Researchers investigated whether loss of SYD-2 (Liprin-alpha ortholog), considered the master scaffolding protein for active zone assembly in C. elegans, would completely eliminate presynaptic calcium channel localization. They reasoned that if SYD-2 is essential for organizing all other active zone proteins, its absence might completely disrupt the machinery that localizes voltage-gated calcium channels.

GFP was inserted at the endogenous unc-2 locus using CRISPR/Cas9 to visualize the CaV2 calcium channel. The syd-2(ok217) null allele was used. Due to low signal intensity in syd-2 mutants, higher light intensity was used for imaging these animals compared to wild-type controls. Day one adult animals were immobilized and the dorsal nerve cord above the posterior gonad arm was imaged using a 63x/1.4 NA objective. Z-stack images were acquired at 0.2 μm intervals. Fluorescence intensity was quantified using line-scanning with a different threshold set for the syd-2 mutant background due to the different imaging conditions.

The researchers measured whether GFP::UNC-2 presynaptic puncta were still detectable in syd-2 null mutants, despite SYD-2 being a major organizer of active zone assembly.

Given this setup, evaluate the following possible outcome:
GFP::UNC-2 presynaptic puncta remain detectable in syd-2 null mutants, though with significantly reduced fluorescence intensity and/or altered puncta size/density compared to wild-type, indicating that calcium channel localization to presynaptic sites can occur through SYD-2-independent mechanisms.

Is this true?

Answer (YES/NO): YES